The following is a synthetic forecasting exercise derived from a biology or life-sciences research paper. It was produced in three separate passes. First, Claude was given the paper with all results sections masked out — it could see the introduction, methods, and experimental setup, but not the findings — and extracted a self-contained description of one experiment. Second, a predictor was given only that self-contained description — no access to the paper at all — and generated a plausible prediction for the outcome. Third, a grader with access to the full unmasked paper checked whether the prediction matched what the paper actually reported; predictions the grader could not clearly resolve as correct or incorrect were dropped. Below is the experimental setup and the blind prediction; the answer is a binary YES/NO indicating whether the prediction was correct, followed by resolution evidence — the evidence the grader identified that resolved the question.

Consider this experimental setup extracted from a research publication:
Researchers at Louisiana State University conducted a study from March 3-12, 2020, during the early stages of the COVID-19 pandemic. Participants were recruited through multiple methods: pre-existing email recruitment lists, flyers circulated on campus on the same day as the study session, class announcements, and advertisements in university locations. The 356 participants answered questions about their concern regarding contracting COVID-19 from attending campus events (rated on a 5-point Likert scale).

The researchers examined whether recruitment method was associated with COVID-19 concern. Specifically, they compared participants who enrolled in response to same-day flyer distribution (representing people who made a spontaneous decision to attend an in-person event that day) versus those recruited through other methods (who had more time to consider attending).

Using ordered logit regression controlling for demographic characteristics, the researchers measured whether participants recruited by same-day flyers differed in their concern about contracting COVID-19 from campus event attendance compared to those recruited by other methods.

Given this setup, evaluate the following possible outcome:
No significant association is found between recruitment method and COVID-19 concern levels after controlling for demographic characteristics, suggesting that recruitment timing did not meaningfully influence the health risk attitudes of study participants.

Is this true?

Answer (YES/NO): YES